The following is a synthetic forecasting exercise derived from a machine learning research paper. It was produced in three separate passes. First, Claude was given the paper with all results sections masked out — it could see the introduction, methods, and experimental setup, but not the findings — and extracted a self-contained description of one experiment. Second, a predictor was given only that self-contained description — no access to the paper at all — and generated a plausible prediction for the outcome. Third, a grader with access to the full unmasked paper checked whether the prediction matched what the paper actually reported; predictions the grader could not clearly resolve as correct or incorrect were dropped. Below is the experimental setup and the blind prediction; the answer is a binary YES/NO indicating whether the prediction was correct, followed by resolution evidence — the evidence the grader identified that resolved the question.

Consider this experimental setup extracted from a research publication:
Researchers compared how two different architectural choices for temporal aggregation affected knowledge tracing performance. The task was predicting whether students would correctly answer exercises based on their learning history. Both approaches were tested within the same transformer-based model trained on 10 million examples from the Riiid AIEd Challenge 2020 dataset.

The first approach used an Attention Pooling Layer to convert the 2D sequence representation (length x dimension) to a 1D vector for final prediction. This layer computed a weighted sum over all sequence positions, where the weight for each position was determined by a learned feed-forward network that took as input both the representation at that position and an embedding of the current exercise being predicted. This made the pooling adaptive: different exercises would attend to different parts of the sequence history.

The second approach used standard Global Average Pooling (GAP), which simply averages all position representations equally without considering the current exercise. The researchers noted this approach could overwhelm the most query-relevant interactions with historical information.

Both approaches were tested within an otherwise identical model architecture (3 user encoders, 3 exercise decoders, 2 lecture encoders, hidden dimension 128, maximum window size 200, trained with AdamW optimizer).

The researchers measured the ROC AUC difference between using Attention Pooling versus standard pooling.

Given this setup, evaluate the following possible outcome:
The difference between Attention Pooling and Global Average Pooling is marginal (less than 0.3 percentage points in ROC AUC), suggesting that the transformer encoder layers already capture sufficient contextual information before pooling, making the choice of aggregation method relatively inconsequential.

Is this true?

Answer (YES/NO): NO